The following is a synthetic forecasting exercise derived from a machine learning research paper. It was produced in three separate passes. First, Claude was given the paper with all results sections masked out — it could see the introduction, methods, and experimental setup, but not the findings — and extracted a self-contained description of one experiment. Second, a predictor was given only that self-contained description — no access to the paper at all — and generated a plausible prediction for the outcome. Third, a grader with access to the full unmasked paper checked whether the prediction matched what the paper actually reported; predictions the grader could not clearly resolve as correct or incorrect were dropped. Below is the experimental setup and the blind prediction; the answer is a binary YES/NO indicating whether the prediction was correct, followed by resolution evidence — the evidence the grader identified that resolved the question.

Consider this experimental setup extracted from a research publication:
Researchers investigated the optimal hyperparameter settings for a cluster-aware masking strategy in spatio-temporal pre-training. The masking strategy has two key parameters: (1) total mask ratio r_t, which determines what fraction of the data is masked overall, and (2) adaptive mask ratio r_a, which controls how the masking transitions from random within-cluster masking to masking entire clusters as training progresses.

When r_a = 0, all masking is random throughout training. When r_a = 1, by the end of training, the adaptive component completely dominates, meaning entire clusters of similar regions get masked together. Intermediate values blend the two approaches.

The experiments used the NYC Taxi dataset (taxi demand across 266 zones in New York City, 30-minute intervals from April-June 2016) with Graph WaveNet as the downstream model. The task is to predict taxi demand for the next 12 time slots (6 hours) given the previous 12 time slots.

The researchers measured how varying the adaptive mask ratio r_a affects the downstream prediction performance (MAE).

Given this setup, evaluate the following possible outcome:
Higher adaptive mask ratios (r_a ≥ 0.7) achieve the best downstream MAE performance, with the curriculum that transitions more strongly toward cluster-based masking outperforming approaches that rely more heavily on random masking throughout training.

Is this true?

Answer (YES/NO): YES